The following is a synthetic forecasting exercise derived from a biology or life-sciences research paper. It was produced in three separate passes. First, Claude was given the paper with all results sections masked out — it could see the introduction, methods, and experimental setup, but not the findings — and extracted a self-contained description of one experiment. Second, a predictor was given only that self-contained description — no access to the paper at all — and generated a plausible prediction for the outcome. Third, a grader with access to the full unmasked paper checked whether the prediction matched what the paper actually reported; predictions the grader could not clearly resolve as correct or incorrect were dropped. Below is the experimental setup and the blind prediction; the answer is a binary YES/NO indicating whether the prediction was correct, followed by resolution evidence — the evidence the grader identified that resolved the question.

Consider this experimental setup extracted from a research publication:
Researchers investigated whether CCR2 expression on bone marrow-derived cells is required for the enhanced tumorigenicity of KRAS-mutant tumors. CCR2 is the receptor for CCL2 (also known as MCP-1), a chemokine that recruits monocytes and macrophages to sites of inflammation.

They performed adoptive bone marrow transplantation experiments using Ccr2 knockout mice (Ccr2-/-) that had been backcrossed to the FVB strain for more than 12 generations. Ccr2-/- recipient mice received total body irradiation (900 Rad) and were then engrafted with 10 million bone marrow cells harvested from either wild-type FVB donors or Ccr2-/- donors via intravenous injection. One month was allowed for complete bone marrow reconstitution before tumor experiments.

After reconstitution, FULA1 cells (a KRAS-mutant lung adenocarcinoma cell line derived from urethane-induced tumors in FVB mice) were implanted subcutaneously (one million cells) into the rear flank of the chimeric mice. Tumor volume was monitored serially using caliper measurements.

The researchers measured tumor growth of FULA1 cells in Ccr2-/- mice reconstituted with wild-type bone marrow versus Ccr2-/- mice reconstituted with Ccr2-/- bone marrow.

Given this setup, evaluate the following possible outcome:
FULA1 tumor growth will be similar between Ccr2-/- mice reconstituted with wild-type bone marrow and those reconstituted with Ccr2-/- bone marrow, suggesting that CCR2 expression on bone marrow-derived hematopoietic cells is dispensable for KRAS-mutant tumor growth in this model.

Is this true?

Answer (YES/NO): NO